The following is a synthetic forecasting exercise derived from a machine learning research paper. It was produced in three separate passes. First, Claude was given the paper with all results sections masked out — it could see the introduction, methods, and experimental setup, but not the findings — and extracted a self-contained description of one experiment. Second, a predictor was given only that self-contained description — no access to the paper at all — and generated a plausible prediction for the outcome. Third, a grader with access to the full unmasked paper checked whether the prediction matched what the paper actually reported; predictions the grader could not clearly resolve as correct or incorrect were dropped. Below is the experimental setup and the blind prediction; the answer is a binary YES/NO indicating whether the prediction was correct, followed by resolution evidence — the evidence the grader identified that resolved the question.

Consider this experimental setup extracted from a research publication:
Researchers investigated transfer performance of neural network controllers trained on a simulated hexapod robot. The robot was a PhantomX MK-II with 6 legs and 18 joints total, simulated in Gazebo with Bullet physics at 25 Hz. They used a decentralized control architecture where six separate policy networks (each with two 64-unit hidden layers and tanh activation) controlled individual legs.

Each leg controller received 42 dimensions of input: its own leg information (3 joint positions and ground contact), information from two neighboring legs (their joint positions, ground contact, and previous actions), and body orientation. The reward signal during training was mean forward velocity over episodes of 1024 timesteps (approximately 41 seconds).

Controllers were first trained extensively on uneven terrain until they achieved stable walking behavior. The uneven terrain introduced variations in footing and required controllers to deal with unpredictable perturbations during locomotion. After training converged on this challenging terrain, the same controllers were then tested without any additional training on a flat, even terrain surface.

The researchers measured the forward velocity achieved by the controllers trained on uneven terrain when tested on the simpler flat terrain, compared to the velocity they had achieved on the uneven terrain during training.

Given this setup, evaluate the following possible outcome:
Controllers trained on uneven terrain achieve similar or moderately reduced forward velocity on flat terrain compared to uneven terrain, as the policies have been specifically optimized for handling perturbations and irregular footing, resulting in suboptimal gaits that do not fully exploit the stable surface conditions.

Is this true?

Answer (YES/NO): NO